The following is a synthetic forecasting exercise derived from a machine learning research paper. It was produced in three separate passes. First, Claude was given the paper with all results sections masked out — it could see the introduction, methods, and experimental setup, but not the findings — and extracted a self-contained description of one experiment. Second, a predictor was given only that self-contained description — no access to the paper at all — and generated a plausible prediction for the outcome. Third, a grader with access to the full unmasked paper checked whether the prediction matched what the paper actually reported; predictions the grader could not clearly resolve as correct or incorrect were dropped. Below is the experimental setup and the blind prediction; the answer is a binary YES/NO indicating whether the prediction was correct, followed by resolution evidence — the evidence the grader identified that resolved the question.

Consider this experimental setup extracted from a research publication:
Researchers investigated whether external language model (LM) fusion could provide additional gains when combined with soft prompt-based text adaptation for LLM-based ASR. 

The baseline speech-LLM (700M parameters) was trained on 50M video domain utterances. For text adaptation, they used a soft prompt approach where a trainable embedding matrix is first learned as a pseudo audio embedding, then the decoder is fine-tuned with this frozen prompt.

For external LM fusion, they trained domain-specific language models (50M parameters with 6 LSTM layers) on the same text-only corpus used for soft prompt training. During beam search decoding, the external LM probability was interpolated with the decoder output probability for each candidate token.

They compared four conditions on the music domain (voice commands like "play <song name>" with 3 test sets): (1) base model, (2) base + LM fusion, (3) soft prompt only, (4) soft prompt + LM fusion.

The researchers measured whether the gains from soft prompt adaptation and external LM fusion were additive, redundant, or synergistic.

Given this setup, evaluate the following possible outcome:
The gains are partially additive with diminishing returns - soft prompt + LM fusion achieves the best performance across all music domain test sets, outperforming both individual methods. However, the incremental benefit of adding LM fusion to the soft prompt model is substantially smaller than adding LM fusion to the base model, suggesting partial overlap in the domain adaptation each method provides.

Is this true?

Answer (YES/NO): YES